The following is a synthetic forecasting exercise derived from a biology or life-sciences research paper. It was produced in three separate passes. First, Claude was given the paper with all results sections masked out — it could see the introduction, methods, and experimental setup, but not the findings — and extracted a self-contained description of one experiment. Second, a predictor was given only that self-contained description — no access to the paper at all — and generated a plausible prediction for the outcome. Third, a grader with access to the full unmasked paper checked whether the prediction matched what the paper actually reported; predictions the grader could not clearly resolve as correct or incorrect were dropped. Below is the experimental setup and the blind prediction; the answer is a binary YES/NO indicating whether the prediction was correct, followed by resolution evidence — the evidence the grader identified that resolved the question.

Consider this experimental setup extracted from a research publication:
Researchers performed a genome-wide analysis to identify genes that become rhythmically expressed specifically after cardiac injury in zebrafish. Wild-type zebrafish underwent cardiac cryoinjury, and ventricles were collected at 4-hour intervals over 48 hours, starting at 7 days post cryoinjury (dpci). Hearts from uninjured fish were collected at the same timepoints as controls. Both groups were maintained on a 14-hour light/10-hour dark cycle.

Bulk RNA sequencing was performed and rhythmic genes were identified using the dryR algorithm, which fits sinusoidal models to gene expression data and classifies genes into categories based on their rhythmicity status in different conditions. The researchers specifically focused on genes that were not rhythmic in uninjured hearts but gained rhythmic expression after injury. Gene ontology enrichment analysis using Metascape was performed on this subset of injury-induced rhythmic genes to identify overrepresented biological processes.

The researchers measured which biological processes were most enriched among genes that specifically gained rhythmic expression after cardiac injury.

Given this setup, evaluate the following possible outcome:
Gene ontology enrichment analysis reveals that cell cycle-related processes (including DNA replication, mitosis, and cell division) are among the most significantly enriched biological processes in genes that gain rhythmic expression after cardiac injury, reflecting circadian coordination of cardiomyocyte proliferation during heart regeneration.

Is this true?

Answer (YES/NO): YES